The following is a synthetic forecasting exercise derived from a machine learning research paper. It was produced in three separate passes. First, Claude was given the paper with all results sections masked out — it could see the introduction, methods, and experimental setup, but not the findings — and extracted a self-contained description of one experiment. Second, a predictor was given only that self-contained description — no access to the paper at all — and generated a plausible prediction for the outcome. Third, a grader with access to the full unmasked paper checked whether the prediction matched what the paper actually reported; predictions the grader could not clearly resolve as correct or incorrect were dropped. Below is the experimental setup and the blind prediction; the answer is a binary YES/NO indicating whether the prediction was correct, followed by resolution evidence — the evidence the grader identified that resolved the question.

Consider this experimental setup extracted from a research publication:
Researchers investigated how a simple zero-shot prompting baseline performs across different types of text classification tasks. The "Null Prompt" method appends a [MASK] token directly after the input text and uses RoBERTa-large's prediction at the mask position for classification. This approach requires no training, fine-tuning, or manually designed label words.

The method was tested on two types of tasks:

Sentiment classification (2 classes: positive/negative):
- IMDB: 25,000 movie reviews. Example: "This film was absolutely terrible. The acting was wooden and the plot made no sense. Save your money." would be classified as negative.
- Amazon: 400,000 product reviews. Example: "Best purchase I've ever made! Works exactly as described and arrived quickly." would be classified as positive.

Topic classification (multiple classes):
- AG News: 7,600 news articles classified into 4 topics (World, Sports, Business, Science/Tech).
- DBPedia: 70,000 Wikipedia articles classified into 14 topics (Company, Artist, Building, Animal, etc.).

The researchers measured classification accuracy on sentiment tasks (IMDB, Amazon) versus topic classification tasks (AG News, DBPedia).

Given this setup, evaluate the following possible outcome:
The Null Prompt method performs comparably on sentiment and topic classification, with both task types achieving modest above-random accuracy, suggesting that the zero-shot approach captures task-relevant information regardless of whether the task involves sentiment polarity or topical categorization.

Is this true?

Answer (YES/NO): NO